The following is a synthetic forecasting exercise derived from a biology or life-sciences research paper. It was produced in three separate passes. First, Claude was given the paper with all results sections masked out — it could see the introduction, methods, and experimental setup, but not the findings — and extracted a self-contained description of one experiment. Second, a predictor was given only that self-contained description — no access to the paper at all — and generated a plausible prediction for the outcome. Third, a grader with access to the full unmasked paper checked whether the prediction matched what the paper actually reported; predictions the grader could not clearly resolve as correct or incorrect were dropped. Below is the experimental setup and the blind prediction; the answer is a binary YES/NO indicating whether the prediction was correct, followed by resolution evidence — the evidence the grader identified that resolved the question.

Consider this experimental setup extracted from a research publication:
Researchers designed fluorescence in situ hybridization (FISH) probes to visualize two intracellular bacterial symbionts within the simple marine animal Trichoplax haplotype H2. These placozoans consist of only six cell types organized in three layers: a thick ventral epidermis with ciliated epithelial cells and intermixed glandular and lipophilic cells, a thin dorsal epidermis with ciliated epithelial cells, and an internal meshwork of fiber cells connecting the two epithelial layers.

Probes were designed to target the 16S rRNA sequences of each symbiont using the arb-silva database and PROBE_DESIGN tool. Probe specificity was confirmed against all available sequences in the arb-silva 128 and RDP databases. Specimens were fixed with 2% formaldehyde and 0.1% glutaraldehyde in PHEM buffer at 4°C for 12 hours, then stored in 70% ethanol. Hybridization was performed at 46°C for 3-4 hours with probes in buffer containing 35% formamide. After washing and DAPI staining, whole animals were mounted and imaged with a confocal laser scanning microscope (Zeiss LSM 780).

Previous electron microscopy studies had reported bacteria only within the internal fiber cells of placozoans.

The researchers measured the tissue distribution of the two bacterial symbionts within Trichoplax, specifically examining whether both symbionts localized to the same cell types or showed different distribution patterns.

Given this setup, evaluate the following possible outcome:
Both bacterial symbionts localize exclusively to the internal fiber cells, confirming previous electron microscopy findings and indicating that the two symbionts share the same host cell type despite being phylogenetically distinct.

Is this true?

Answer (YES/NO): NO